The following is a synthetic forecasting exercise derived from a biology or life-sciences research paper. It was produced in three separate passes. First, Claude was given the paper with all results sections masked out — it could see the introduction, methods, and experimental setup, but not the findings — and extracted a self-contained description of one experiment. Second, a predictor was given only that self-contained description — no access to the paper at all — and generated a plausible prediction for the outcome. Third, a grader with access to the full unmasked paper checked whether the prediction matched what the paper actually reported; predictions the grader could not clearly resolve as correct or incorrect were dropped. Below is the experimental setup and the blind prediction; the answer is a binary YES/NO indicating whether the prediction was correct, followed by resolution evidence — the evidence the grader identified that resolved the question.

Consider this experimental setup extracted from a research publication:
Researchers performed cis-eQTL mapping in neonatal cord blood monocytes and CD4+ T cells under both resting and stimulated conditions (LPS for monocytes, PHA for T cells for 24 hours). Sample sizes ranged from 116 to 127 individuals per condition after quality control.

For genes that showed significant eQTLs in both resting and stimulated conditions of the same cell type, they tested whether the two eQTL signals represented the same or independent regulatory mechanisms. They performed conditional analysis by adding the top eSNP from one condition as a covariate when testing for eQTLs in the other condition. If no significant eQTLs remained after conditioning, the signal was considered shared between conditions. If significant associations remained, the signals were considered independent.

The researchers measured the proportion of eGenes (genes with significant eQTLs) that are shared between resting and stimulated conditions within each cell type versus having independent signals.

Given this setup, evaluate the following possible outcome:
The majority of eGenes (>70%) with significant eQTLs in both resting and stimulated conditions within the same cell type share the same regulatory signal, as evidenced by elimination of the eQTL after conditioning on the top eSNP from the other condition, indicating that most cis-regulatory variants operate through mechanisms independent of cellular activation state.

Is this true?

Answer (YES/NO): NO